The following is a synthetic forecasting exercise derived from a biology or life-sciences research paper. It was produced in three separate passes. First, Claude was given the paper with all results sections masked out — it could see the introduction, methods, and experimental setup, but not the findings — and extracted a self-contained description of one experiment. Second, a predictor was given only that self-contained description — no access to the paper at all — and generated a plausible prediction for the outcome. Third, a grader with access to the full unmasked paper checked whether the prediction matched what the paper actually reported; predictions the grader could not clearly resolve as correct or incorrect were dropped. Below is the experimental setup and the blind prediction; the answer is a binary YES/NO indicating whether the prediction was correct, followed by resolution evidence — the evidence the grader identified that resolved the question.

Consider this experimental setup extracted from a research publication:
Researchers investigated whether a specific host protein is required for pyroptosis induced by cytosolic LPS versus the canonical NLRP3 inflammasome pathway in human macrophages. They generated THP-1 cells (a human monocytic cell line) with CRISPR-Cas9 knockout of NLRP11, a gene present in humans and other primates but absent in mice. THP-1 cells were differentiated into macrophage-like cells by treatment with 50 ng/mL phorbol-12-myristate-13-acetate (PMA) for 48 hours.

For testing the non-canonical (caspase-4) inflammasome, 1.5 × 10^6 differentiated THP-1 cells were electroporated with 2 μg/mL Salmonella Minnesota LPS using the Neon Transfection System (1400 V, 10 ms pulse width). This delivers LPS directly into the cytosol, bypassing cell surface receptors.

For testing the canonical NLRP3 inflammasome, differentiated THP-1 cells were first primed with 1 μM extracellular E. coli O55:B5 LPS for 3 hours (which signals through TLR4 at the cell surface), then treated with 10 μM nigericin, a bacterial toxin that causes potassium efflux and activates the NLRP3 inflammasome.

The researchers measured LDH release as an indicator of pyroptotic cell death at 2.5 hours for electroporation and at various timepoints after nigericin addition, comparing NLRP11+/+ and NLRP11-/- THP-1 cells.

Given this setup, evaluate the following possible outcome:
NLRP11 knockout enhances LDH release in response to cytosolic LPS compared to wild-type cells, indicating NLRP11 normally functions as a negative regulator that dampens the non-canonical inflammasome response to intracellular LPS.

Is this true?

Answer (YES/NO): NO